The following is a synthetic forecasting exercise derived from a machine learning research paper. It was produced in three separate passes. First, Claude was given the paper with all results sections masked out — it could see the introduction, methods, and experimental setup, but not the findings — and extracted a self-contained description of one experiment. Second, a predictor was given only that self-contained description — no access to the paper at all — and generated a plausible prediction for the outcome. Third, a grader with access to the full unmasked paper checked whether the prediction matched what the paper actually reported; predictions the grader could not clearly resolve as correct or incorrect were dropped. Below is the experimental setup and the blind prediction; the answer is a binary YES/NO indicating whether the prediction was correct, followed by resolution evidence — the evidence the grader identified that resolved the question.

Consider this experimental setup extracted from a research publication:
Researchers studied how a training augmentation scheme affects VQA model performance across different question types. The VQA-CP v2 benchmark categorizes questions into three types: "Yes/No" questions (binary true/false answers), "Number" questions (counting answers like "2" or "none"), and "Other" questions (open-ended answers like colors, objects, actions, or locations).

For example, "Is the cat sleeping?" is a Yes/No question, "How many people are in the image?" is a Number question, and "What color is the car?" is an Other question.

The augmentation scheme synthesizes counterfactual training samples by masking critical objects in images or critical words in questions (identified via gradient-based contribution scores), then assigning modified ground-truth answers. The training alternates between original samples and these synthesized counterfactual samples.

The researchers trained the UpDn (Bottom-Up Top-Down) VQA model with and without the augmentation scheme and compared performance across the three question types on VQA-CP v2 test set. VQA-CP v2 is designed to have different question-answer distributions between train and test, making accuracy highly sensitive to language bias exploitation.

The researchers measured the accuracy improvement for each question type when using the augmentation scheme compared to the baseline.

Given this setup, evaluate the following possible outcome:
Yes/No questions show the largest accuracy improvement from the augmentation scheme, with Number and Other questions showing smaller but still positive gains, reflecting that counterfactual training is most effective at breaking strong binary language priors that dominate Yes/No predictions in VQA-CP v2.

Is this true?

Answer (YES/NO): YES